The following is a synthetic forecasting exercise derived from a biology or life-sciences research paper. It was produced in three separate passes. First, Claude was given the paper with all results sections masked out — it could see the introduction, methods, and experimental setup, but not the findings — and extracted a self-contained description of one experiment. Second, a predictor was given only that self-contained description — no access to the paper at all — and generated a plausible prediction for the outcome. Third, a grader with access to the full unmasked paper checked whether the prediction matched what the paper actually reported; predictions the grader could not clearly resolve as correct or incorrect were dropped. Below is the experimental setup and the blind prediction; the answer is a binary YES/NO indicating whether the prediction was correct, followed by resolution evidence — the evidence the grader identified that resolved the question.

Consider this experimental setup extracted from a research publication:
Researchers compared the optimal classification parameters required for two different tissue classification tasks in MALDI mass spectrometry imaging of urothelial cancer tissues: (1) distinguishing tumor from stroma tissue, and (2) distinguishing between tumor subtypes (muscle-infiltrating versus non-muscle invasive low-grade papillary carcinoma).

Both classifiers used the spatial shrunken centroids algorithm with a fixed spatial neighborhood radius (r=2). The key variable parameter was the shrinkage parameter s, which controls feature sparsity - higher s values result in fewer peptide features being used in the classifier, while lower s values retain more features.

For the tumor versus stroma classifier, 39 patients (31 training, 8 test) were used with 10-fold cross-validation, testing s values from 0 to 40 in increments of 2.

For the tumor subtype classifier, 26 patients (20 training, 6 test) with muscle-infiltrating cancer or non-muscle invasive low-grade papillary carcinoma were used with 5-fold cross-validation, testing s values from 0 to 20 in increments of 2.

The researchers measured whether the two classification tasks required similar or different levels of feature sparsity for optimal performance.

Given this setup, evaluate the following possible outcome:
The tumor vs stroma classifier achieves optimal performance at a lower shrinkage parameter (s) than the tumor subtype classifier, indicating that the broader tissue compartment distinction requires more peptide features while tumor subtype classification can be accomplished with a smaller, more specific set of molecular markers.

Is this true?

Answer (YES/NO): NO